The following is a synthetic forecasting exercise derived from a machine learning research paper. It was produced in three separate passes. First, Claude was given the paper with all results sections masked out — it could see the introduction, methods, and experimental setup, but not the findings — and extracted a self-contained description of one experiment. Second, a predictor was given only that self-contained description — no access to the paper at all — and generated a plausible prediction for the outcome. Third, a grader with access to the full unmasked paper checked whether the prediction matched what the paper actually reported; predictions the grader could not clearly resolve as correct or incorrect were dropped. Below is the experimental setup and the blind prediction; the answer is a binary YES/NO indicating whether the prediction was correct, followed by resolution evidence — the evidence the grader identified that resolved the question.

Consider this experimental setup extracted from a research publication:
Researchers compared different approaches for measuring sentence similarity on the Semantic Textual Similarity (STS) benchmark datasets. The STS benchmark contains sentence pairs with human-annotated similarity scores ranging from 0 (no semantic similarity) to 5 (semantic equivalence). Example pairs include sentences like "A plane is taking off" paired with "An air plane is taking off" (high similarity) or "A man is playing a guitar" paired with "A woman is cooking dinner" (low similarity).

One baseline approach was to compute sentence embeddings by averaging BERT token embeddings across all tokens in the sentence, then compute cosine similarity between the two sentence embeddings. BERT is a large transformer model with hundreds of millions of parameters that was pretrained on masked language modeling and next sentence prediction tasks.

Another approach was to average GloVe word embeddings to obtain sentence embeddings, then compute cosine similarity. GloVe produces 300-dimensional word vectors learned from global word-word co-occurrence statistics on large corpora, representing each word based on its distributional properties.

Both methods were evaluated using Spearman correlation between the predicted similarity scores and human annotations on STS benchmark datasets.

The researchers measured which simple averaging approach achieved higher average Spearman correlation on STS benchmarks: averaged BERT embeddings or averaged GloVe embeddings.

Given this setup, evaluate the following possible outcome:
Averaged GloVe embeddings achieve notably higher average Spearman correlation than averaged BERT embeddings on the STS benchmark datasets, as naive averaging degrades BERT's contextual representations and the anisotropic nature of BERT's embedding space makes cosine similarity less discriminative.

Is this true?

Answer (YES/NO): YES